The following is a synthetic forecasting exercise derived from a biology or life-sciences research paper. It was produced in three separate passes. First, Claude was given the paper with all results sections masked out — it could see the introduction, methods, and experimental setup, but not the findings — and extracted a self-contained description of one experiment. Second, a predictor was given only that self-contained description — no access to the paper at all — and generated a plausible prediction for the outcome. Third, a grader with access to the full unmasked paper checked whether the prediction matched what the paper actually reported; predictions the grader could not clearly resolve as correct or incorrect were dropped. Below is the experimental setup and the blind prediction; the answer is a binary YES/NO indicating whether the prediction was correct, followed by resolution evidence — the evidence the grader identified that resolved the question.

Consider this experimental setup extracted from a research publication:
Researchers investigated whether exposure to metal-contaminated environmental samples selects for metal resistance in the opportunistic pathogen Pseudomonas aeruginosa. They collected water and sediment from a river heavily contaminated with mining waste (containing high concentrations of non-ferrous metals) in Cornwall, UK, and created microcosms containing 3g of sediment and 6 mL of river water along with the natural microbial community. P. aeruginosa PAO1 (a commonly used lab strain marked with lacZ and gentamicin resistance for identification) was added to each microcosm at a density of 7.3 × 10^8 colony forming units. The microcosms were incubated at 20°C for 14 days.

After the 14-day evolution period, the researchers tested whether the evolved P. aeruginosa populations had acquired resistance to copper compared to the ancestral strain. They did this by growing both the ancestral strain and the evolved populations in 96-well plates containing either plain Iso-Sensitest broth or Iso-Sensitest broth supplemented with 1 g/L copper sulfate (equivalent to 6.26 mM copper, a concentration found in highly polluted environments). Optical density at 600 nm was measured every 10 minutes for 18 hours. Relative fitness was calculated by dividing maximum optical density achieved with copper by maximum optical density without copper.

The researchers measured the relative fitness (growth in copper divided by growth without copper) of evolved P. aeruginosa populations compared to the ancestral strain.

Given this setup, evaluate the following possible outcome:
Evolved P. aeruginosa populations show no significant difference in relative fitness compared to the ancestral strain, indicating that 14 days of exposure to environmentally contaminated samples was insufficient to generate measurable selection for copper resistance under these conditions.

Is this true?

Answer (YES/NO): NO